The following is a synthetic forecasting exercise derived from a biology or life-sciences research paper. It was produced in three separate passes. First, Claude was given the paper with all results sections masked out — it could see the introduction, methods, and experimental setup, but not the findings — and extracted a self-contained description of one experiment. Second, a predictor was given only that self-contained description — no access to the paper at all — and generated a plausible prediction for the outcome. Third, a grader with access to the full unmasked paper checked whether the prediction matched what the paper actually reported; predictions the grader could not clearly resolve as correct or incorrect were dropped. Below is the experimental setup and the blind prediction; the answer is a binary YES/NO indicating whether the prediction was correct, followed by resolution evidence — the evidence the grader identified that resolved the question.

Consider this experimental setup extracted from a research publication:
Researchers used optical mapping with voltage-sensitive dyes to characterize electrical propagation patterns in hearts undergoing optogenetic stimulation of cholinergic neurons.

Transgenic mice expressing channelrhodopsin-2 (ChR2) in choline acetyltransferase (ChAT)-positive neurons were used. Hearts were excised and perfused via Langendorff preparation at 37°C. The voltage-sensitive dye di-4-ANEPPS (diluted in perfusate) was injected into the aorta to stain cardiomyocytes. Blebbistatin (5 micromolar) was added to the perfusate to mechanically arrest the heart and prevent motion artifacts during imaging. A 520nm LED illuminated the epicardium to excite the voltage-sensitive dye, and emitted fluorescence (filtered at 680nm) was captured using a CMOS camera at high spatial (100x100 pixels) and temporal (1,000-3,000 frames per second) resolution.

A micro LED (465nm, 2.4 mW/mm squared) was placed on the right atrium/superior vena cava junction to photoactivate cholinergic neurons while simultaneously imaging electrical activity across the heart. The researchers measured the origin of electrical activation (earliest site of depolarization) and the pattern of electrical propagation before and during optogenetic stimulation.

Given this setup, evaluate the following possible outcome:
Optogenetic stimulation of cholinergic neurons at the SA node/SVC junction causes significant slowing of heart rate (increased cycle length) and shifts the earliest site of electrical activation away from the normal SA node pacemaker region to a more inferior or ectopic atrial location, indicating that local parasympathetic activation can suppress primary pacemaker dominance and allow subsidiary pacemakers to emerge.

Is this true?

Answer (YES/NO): NO